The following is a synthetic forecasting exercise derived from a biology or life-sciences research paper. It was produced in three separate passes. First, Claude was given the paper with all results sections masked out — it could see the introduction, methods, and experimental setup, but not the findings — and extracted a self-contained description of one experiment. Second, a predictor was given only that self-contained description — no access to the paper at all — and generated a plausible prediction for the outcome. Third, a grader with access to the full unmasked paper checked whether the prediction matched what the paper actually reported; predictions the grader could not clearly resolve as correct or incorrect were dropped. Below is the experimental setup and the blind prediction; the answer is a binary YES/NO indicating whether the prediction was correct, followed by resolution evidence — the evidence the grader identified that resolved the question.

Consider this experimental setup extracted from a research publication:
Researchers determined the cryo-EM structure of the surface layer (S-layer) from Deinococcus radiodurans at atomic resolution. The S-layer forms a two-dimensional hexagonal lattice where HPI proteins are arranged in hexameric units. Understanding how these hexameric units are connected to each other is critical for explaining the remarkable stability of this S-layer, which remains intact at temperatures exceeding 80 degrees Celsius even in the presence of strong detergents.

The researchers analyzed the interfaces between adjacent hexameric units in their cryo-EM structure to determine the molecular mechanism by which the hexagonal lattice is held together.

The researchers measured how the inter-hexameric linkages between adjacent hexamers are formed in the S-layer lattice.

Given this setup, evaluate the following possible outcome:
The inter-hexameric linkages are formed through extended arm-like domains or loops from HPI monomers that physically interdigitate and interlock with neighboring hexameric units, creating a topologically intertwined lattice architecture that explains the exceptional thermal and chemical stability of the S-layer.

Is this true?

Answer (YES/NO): YES